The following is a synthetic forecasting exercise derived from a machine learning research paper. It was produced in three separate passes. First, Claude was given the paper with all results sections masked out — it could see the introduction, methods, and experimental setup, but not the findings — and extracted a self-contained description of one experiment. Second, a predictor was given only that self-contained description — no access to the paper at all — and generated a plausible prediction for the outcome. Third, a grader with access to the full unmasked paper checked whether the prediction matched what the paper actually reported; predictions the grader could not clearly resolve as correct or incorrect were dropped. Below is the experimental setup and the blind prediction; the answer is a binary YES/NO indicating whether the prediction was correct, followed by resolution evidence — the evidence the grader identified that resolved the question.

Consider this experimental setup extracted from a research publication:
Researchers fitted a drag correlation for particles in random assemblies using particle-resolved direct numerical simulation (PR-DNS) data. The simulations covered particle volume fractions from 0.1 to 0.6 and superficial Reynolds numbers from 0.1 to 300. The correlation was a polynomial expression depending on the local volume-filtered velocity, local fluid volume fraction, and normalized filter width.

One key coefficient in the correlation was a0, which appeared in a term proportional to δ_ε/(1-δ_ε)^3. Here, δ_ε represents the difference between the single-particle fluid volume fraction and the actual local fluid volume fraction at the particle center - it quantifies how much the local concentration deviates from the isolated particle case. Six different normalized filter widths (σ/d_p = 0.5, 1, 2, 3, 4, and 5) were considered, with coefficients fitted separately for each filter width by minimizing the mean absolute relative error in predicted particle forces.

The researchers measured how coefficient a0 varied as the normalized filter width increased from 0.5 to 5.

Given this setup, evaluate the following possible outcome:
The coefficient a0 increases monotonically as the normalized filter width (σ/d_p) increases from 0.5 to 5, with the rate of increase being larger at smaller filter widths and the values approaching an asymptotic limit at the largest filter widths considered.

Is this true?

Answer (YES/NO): NO